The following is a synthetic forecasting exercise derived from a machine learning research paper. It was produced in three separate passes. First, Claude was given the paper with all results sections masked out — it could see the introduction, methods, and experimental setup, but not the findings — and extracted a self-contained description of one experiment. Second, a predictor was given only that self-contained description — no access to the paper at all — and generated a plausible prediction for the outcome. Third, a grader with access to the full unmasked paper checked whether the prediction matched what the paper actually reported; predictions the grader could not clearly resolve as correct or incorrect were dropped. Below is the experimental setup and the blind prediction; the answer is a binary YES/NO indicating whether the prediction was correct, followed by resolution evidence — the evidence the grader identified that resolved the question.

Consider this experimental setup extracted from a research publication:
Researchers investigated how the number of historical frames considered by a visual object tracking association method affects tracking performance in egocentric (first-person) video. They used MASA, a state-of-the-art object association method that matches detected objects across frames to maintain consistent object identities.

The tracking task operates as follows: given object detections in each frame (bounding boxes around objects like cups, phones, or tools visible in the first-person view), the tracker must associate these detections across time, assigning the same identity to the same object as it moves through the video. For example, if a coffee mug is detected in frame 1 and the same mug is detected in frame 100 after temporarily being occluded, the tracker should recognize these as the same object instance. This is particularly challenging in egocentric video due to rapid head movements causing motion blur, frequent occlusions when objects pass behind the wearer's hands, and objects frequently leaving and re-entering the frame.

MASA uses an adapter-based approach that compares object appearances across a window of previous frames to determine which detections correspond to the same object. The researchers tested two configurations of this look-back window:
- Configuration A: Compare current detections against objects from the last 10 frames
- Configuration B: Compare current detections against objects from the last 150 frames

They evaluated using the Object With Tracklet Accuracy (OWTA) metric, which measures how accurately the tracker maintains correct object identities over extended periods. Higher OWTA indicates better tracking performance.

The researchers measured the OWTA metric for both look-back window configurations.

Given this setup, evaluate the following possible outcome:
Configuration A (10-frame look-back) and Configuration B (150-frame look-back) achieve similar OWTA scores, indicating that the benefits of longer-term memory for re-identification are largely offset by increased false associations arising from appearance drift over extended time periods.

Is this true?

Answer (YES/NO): NO